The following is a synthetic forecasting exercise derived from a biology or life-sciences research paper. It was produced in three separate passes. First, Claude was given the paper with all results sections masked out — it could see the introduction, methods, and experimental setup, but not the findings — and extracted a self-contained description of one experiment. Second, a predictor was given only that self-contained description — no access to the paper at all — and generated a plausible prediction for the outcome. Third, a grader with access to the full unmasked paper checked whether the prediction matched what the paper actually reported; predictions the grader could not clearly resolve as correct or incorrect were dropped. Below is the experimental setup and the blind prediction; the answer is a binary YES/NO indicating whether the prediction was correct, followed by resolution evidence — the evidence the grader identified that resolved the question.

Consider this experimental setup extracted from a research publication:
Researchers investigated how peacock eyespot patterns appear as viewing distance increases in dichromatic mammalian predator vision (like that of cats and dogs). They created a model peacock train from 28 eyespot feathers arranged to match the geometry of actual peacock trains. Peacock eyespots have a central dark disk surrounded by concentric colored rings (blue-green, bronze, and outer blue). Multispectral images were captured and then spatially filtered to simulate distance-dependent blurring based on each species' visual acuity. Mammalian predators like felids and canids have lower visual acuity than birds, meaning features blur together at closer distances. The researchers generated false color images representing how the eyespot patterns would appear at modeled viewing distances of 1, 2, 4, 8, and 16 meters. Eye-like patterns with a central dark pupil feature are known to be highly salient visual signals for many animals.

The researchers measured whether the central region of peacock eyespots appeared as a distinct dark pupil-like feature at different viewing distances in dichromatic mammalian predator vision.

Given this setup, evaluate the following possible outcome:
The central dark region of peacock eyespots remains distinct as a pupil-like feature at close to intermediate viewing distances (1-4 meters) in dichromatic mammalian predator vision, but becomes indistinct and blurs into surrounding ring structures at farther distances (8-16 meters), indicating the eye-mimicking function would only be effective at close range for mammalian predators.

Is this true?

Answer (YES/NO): NO